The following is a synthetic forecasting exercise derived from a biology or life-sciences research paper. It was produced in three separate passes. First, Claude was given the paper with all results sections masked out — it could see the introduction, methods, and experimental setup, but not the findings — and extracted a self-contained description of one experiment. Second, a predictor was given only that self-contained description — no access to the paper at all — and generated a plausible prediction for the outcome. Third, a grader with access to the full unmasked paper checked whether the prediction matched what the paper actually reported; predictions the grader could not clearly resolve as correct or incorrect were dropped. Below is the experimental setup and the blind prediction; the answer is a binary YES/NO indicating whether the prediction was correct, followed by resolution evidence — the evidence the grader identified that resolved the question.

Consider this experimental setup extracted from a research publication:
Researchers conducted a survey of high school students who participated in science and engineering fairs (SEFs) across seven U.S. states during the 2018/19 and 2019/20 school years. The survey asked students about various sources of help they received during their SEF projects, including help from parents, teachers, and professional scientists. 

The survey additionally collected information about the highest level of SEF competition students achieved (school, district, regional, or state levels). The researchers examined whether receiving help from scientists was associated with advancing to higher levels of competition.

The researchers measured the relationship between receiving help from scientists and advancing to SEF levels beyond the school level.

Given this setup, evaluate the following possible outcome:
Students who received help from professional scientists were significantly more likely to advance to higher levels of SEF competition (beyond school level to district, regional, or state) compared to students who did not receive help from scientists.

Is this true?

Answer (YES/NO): YES